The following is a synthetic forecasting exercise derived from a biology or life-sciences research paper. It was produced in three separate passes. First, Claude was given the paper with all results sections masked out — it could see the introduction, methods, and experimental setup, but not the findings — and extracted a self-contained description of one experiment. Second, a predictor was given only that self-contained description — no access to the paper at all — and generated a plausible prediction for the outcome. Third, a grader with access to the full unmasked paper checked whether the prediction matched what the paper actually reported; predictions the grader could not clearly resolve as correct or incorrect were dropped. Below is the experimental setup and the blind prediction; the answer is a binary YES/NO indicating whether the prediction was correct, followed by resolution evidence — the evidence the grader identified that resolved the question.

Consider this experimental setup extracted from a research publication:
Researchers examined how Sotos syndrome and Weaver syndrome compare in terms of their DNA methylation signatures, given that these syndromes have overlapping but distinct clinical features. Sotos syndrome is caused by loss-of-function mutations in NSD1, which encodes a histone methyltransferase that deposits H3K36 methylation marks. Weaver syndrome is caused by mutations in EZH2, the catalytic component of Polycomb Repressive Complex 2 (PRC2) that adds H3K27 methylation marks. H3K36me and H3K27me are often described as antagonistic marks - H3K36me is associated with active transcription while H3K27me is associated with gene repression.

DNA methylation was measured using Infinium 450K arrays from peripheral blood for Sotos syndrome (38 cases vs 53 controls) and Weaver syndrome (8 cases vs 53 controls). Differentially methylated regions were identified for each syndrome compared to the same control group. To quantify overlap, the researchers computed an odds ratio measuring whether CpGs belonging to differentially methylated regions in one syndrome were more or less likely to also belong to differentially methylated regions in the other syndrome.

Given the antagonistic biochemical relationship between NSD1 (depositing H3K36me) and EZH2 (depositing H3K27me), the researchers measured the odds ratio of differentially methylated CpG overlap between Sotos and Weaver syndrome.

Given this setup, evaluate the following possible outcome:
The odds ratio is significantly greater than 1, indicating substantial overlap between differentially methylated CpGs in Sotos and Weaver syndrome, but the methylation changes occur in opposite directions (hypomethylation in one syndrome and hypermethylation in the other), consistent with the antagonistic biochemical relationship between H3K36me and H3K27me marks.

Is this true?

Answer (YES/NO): NO